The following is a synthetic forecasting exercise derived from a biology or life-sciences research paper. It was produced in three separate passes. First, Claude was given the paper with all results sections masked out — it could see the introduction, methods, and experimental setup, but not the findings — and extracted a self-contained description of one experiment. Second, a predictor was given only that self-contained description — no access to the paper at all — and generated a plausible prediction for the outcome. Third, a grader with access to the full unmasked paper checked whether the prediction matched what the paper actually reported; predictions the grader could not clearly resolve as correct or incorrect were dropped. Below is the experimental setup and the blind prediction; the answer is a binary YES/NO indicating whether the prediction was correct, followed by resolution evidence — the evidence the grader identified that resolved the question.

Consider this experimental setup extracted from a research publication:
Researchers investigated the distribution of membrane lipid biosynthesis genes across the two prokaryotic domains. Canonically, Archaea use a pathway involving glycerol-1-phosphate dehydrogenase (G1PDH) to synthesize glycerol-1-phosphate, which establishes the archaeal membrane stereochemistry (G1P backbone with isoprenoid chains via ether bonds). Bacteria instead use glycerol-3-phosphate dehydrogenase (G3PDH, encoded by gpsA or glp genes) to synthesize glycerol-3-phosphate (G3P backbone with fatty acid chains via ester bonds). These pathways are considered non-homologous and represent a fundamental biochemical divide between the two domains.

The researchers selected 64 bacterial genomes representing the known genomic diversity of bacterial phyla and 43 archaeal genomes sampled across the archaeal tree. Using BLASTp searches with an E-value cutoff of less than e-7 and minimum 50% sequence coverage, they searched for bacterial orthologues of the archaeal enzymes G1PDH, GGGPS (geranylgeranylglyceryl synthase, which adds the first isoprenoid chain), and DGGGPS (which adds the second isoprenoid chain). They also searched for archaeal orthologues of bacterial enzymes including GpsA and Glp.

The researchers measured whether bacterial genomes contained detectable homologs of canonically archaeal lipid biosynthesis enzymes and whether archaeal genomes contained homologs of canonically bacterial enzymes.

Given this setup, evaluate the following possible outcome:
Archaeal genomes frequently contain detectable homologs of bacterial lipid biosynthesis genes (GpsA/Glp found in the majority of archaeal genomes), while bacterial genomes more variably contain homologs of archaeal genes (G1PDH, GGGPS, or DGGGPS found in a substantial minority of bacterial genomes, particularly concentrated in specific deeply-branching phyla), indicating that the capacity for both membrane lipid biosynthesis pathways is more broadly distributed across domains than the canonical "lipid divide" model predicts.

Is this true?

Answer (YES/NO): NO